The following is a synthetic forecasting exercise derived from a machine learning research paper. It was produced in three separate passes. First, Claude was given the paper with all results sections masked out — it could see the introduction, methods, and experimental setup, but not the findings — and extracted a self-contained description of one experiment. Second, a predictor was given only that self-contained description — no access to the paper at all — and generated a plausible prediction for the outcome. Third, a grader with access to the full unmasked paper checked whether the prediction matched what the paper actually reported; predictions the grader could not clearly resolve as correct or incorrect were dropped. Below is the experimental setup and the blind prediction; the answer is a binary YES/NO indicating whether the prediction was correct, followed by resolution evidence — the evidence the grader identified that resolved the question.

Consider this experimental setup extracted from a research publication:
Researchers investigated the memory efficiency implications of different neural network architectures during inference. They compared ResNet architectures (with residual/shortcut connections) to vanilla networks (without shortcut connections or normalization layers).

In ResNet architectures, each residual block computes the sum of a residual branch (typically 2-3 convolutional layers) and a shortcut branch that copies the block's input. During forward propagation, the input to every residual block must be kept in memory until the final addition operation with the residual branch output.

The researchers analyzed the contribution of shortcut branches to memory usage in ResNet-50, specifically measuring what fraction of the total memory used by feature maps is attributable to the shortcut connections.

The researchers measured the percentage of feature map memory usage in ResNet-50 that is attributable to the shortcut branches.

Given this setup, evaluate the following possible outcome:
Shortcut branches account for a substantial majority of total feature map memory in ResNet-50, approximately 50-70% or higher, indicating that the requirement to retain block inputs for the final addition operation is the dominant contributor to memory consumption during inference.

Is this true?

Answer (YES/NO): NO